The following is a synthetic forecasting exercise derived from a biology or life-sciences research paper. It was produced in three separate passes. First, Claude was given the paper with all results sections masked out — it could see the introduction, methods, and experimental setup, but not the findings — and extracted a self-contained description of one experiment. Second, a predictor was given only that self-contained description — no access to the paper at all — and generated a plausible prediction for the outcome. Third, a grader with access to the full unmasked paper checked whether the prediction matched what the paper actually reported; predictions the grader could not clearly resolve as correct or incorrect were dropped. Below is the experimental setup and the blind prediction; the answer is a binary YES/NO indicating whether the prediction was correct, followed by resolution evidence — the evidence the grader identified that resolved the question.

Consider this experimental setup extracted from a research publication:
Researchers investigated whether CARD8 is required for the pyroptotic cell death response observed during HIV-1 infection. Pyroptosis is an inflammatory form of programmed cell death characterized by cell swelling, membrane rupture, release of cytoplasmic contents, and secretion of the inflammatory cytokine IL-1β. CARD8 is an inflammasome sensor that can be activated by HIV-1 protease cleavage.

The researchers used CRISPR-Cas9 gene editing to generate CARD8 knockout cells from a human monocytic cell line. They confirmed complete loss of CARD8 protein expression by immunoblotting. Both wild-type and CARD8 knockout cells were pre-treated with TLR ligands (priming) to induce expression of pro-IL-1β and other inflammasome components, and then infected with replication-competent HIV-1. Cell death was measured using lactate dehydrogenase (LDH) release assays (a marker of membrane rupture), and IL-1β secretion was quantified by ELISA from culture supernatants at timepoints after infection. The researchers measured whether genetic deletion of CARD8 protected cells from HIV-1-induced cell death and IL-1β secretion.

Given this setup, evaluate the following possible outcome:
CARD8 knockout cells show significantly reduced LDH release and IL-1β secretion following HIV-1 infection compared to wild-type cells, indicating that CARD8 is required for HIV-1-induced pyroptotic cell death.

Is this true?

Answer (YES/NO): NO